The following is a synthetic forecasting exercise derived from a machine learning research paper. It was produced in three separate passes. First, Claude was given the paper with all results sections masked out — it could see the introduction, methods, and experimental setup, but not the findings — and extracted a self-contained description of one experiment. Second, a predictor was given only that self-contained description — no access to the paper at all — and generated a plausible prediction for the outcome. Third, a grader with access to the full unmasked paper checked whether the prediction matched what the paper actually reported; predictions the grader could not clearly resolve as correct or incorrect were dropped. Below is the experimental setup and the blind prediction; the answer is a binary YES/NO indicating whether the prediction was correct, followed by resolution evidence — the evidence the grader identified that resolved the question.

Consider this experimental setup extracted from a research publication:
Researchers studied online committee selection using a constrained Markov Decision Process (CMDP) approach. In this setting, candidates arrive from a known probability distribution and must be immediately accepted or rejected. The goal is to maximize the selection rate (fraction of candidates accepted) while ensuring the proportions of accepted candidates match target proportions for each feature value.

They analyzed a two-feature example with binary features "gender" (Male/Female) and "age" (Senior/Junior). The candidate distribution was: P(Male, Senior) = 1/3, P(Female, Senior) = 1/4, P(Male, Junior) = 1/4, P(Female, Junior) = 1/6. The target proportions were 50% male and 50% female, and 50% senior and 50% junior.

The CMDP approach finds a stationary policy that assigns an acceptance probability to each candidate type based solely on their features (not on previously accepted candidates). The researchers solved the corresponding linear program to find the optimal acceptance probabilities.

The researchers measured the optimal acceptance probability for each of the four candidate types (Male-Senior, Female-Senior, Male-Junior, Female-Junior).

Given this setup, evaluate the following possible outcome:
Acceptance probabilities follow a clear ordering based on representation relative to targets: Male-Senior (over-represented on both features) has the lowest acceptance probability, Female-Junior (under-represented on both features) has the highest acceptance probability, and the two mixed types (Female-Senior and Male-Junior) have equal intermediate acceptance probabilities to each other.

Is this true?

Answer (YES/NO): NO